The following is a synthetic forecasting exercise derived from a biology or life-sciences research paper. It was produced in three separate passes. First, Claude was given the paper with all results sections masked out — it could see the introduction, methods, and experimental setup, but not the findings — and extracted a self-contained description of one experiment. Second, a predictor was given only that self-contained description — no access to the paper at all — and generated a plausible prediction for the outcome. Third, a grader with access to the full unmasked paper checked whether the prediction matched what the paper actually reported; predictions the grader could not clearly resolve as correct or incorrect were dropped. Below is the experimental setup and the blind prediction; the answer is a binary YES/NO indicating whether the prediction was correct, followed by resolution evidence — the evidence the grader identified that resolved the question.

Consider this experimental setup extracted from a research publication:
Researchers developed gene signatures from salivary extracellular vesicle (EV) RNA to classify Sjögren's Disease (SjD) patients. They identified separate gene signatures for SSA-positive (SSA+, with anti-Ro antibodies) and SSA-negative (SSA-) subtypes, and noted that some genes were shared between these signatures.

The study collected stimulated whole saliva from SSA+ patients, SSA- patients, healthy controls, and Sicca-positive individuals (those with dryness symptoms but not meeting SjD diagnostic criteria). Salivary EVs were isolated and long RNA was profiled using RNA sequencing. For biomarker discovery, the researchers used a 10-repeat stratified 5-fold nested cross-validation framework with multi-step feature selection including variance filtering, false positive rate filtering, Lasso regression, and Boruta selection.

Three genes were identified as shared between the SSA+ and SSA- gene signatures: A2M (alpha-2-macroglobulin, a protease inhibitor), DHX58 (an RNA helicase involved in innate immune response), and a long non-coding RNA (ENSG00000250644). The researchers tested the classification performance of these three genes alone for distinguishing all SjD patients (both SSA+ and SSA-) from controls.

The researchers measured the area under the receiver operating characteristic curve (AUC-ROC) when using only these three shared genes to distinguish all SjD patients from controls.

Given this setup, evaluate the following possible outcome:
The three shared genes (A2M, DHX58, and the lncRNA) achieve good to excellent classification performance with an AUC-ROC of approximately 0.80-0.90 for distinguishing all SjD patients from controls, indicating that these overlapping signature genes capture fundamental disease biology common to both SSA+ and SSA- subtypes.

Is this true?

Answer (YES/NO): NO